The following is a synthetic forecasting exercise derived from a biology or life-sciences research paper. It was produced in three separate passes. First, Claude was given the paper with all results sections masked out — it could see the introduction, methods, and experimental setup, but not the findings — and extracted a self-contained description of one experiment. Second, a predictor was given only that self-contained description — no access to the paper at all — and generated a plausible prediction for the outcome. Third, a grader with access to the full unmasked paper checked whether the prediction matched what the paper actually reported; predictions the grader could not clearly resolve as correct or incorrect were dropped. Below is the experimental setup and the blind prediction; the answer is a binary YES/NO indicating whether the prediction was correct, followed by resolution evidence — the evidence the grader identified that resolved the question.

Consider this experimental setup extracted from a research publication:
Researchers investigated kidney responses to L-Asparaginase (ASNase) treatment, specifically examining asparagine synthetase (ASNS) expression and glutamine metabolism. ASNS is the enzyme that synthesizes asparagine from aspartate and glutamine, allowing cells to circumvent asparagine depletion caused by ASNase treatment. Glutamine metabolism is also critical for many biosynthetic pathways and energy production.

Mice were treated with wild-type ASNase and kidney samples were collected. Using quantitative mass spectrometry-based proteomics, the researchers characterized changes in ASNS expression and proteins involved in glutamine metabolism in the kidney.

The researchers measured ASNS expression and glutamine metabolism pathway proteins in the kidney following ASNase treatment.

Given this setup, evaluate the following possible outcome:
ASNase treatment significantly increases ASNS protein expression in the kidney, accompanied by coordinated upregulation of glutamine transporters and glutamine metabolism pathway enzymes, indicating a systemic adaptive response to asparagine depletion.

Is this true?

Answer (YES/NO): NO